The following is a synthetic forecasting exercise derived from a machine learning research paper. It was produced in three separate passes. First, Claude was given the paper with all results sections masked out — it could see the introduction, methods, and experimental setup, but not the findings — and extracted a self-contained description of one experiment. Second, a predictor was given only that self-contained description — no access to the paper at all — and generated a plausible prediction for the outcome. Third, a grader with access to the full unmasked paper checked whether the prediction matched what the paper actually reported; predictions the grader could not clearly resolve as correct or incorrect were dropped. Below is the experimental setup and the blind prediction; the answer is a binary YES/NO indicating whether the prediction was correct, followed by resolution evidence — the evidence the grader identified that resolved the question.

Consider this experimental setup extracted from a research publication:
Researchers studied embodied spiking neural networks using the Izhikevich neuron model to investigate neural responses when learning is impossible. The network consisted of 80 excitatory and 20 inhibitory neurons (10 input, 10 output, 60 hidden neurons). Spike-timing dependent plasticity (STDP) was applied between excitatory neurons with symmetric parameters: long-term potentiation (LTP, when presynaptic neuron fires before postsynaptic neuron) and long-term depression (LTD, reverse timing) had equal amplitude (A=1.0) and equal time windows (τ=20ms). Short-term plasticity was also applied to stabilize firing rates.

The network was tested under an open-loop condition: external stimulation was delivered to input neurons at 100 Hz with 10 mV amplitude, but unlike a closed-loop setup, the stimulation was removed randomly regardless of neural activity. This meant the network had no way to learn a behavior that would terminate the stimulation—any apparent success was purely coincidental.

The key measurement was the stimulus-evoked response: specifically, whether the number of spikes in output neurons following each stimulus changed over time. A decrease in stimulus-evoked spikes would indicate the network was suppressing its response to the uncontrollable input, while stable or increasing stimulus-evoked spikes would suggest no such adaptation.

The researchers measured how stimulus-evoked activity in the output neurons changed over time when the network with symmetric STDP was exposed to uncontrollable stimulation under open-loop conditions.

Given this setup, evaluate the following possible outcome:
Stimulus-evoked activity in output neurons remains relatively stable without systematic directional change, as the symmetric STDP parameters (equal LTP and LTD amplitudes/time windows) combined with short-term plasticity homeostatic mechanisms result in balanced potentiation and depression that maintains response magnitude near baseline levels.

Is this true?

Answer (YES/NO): NO